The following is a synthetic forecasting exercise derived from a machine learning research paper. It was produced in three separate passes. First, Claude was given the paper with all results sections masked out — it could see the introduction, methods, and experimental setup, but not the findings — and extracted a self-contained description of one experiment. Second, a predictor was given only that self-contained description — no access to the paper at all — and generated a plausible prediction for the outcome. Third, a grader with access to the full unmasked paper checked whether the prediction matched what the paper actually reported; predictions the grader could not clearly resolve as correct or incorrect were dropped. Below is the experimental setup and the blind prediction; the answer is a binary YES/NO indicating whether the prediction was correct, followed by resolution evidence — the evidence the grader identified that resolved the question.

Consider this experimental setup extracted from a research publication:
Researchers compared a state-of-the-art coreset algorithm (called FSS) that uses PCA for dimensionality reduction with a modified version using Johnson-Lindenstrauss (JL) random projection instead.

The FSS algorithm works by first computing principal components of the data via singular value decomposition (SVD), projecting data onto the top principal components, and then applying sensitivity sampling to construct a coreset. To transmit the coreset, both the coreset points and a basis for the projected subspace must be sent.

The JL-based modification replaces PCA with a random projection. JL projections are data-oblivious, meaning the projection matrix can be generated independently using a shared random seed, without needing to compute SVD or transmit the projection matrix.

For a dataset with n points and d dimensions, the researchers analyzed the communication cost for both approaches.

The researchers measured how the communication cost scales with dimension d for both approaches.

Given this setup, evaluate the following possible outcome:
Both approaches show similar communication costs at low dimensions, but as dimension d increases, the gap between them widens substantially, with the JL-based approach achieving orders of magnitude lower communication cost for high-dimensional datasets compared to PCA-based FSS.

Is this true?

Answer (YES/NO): NO